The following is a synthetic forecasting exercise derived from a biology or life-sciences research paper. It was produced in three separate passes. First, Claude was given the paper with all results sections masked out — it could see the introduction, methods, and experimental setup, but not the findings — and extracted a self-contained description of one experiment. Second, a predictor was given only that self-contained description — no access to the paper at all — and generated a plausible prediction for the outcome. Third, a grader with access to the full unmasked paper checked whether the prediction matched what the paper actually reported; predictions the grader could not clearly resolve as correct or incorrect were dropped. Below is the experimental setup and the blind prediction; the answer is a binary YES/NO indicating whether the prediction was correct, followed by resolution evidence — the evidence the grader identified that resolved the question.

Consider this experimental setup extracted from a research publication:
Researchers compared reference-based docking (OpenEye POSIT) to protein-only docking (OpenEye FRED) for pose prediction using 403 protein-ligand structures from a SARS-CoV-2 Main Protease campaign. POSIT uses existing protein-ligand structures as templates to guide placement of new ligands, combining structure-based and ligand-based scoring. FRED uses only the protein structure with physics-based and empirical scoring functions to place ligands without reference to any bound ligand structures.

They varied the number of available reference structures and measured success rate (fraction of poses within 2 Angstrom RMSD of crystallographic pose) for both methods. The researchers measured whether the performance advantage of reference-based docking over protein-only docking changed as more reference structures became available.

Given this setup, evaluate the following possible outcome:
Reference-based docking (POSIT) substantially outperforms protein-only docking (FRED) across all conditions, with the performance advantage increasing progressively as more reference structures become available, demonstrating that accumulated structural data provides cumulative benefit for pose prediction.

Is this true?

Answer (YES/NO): NO